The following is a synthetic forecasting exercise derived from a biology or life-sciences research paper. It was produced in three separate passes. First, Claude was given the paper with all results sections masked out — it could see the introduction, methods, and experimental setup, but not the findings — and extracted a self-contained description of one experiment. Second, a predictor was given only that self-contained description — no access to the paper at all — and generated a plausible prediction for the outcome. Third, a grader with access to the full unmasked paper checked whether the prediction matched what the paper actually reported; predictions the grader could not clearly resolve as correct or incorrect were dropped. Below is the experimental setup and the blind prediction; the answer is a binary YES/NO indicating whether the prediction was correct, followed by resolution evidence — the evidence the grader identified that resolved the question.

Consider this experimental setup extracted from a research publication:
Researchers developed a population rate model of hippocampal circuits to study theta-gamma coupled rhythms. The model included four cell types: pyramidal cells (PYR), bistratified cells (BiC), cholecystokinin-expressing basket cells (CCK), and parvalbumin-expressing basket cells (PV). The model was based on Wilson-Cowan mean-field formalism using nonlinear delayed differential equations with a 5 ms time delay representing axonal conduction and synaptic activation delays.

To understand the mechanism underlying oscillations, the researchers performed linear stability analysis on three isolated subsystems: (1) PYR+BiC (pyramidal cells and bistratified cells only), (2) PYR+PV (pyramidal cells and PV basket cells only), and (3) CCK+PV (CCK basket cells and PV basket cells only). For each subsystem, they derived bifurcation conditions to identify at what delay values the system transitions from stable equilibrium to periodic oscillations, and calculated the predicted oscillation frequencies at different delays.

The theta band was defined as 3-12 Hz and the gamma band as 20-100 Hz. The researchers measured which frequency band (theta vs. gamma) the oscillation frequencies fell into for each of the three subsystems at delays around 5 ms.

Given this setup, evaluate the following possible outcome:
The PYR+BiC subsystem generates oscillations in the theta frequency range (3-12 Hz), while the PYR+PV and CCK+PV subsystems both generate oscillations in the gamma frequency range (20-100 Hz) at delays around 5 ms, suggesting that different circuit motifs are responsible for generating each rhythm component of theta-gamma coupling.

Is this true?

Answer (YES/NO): YES